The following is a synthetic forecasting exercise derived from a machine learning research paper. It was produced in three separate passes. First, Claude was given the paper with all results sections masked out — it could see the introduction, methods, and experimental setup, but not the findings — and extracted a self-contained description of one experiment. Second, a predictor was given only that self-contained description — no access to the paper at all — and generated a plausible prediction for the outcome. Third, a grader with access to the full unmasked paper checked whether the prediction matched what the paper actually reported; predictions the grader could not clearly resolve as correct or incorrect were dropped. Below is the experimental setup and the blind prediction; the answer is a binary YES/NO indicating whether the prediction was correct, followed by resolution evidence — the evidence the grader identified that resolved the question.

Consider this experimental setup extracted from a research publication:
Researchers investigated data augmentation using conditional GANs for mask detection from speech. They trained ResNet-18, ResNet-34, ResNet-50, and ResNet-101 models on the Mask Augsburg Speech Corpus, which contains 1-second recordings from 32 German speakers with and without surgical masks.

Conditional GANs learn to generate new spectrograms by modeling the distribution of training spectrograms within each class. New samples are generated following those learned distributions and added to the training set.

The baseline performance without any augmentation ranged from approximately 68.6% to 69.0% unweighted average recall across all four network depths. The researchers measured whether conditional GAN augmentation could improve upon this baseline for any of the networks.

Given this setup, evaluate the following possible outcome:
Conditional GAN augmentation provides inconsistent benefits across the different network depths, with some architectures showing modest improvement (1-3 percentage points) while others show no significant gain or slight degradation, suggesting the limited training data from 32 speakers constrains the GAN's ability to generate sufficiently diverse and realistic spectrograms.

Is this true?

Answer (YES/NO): NO